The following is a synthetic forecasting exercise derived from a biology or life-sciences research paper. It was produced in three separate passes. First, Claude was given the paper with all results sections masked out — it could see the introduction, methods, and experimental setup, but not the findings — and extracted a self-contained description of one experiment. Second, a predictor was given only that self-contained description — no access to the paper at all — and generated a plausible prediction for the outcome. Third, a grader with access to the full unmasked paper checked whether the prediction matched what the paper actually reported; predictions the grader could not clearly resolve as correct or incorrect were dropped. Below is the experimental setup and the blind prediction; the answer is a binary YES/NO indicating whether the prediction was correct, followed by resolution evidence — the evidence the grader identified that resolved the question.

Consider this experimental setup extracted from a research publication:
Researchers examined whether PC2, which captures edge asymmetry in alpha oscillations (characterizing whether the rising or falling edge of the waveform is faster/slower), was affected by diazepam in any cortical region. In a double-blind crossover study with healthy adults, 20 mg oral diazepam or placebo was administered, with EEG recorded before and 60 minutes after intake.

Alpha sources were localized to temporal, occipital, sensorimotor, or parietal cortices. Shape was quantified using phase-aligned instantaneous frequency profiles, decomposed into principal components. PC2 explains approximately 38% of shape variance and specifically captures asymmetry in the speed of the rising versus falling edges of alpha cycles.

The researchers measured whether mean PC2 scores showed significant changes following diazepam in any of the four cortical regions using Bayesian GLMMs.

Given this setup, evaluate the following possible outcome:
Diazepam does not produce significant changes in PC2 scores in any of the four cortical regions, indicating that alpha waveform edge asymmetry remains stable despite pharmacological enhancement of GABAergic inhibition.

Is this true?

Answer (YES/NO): YES